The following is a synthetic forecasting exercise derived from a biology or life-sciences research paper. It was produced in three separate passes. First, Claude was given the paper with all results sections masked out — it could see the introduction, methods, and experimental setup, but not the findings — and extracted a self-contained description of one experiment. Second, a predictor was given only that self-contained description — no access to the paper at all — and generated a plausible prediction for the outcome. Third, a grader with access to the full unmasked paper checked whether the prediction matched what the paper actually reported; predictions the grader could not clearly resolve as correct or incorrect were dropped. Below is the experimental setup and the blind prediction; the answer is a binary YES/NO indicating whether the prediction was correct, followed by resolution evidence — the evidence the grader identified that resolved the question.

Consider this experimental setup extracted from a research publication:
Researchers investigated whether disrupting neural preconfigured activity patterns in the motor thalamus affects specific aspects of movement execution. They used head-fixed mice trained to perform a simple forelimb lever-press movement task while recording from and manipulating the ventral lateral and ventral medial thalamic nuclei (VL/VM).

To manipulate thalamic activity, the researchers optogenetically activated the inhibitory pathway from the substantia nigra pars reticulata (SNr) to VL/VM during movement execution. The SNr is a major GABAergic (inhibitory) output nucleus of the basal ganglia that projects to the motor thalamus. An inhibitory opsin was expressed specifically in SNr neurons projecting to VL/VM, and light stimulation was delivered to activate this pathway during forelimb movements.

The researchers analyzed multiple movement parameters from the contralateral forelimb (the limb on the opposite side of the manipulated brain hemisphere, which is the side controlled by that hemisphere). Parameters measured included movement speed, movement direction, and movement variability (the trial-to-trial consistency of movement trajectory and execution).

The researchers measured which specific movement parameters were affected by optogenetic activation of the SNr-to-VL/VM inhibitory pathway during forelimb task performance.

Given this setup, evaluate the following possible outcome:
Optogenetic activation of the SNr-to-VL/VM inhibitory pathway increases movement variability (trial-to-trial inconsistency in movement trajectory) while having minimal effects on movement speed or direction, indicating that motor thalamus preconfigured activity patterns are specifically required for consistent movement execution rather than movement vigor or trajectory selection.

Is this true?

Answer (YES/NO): YES